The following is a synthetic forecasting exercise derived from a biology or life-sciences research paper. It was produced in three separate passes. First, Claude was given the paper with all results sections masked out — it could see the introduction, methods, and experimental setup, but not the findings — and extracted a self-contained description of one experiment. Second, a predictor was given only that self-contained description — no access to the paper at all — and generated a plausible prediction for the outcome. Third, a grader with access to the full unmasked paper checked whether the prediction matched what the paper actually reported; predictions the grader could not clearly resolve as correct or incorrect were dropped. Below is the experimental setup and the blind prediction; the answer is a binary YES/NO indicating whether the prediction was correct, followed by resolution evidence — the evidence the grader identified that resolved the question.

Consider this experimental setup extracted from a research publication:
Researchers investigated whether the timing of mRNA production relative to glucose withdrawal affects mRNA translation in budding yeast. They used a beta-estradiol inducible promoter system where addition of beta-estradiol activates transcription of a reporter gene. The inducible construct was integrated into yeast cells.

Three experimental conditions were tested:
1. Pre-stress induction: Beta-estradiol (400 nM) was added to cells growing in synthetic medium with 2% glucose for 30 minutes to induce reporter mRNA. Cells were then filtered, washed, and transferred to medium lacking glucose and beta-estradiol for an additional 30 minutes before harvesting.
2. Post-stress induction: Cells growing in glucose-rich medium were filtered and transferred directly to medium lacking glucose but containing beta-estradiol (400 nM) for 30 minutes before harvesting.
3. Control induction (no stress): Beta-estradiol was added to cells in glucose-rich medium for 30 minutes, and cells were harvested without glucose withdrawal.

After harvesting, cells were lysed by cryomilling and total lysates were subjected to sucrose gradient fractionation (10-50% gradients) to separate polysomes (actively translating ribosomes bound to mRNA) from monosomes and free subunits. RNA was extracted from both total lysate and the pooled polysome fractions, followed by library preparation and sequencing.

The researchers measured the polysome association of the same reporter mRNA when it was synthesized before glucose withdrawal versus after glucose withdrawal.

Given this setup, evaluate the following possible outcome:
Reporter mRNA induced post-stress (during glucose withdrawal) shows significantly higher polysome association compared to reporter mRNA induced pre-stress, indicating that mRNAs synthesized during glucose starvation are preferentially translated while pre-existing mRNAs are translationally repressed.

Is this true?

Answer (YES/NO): YES